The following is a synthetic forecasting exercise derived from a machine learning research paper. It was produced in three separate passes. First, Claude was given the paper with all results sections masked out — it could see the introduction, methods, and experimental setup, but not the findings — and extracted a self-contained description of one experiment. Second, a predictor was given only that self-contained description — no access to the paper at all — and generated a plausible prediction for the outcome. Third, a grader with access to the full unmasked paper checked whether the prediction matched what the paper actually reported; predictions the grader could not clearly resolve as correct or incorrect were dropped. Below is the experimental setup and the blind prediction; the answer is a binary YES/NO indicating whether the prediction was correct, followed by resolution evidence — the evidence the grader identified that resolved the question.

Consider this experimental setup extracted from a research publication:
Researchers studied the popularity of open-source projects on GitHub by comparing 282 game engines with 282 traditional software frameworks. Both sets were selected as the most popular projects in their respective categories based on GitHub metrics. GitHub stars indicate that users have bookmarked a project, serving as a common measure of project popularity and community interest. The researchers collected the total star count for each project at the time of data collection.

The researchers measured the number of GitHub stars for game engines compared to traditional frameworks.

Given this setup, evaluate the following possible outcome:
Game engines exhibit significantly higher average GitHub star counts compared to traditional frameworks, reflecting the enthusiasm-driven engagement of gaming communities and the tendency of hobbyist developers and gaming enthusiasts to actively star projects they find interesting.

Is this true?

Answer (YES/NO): NO